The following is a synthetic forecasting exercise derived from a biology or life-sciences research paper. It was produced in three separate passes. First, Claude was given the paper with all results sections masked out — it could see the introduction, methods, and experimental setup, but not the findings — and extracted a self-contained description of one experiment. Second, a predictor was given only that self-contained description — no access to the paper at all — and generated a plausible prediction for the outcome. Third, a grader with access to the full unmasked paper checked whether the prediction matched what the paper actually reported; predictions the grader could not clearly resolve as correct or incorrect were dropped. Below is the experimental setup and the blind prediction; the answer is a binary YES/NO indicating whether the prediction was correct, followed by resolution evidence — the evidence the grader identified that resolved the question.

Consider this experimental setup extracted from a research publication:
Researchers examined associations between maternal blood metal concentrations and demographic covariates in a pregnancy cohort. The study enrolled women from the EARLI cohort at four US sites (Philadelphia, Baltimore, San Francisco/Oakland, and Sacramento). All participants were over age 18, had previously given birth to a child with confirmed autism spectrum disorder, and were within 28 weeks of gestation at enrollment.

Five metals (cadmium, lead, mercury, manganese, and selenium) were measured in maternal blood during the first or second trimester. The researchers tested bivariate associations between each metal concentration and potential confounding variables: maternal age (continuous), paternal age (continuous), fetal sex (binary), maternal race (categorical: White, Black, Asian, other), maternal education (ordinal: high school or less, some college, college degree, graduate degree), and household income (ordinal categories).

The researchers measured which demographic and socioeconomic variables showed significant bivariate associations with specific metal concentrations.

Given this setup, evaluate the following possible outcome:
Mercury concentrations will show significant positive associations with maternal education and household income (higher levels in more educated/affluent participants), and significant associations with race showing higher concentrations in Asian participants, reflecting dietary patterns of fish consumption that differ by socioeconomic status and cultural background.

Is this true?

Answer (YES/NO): NO